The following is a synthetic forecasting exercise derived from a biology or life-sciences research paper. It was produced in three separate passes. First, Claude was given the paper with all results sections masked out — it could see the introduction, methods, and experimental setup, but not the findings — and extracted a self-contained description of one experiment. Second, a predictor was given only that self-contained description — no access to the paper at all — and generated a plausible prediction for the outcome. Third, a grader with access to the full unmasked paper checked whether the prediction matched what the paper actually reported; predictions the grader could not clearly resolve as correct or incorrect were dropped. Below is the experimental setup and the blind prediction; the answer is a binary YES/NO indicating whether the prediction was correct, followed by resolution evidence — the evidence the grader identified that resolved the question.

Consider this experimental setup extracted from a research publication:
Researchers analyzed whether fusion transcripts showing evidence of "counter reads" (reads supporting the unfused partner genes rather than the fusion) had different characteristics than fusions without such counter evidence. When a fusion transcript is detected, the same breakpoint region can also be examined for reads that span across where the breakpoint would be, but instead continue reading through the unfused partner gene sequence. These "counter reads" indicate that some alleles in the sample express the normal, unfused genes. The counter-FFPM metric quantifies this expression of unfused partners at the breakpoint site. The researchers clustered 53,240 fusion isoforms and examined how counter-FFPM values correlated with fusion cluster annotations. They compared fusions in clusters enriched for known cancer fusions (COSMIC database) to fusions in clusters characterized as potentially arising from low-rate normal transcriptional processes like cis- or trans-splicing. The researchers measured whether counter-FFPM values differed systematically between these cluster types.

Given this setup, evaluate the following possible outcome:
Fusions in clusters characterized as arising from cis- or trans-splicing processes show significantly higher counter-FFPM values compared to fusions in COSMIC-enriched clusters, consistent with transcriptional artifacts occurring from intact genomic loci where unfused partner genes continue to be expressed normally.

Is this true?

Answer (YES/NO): YES